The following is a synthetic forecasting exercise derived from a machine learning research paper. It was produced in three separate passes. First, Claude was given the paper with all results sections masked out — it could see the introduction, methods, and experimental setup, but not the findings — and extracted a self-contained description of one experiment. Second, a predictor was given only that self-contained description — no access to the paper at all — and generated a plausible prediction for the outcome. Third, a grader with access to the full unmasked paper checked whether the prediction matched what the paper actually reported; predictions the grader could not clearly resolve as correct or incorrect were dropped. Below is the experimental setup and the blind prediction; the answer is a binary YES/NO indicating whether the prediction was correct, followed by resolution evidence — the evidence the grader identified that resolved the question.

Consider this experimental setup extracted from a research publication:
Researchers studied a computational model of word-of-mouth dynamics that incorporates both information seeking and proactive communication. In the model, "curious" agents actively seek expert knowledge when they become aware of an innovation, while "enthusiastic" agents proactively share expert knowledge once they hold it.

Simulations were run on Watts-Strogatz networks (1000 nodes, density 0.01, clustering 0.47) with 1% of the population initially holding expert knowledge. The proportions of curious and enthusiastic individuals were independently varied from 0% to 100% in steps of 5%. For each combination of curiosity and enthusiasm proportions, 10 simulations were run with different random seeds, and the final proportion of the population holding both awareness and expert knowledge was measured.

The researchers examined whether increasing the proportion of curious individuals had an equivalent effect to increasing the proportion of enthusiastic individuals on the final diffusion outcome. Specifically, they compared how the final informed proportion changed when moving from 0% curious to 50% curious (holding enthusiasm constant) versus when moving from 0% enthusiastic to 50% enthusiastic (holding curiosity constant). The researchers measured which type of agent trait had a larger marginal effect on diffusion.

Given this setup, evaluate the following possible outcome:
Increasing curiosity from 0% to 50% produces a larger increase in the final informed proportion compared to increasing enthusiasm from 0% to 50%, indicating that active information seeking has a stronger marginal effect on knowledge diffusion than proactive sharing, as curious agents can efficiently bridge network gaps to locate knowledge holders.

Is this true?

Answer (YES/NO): YES